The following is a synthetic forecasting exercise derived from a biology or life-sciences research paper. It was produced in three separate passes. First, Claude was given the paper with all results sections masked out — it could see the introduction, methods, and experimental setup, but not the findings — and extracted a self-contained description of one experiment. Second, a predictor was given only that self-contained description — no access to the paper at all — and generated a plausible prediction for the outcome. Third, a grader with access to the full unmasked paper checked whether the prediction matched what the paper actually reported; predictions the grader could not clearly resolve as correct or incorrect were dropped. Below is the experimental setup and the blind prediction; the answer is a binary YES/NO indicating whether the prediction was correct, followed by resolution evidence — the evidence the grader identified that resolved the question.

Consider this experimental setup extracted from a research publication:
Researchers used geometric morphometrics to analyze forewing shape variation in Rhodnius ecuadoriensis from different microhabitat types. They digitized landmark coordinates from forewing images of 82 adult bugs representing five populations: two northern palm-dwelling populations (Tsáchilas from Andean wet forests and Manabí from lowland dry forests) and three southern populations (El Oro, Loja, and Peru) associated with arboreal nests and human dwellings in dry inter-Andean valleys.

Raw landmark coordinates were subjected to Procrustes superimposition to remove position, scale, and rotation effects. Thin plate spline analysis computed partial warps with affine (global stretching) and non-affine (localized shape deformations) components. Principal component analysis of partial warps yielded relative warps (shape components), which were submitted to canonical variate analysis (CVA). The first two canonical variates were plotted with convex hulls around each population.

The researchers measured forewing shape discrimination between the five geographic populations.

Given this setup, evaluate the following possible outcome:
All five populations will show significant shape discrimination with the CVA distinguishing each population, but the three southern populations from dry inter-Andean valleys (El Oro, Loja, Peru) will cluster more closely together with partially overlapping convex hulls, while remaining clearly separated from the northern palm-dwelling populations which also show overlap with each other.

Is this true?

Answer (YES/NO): NO